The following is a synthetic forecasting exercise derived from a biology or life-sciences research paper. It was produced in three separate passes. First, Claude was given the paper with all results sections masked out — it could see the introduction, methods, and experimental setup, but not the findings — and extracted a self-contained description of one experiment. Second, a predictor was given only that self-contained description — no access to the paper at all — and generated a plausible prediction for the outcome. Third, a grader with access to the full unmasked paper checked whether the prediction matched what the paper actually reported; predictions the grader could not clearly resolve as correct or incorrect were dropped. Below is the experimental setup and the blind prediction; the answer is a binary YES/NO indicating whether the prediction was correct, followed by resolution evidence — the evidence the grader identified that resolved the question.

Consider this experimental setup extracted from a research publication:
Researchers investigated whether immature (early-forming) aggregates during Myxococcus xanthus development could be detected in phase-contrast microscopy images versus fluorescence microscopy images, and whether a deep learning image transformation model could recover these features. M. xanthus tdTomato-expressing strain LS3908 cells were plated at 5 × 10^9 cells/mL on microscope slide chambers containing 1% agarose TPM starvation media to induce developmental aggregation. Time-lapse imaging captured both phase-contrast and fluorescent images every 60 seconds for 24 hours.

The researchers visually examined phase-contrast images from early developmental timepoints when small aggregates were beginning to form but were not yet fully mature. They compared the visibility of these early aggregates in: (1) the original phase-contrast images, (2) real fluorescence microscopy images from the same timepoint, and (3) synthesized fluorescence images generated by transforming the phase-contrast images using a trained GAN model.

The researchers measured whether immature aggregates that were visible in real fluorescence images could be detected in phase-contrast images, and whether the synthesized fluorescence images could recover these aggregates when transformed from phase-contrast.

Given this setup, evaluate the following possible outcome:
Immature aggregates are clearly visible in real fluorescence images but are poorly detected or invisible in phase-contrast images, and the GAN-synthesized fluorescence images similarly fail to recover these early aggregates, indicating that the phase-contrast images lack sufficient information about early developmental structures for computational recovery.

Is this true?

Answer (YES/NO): NO